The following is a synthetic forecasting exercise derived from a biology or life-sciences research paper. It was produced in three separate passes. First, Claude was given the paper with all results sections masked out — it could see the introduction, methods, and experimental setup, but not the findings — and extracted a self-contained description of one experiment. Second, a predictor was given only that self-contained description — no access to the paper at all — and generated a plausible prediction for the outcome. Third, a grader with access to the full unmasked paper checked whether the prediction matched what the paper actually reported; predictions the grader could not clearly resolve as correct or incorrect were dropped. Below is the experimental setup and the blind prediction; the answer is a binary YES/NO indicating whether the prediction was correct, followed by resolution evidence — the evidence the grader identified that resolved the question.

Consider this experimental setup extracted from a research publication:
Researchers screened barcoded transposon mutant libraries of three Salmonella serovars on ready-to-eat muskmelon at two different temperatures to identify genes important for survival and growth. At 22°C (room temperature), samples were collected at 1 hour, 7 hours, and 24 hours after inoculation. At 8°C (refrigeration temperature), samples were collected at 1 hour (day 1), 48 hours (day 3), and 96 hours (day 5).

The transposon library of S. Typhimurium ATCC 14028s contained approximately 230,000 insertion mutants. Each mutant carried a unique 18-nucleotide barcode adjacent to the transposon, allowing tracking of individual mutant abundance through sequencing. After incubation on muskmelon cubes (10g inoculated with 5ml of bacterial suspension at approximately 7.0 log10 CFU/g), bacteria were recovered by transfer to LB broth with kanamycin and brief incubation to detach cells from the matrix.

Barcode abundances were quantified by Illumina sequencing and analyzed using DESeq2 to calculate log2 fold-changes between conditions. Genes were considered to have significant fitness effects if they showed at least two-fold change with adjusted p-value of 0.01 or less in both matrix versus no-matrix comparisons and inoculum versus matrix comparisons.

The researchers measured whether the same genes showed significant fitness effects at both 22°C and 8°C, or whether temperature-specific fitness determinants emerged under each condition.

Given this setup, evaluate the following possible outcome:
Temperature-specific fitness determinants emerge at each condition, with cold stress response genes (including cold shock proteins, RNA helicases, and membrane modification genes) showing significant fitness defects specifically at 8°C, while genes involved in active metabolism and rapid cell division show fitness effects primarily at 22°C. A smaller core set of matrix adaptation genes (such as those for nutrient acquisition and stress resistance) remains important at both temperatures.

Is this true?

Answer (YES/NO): NO